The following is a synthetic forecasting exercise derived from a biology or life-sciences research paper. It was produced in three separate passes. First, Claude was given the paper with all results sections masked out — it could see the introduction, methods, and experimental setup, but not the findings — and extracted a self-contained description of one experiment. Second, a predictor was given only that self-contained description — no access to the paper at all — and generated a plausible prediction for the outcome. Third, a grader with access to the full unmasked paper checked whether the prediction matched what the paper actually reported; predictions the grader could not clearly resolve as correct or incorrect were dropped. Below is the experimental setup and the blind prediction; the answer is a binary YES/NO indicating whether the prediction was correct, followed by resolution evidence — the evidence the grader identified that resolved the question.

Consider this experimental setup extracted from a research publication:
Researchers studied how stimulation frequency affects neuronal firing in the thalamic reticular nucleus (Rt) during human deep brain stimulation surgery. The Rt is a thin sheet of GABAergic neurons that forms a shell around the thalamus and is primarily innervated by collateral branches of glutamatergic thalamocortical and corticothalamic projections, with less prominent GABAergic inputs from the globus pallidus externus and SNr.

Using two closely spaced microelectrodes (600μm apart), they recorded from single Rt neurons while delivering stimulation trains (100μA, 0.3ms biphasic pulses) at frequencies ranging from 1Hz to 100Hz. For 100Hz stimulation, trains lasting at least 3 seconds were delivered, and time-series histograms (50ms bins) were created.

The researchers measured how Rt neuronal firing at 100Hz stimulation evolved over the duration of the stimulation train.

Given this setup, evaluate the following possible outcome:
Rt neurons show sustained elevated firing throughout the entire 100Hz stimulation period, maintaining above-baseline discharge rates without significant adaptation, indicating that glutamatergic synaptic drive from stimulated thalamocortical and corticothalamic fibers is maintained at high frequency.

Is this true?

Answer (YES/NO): NO